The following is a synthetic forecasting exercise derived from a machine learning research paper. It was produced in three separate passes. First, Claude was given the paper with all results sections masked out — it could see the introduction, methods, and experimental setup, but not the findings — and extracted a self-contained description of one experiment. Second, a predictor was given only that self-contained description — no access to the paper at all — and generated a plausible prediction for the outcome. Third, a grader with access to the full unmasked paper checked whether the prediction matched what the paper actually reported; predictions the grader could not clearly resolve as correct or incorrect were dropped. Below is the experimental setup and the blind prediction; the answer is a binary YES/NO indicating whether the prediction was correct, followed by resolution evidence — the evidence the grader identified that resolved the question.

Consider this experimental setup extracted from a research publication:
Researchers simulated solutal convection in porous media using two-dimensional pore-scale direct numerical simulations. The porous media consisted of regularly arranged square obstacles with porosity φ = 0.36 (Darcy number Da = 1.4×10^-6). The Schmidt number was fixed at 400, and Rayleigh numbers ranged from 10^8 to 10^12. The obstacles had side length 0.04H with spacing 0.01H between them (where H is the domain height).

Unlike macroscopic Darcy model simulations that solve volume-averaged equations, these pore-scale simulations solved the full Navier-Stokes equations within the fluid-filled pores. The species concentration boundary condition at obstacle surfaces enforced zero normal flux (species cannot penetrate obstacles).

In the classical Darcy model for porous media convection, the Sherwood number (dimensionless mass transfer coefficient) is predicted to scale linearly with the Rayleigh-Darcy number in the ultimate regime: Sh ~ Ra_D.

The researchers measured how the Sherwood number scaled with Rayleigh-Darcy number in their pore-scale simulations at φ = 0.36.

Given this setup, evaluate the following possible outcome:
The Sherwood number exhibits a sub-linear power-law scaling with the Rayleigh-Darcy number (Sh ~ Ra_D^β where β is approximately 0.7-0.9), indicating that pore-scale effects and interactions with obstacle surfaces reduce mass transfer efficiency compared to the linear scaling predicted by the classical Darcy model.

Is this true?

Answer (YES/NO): NO